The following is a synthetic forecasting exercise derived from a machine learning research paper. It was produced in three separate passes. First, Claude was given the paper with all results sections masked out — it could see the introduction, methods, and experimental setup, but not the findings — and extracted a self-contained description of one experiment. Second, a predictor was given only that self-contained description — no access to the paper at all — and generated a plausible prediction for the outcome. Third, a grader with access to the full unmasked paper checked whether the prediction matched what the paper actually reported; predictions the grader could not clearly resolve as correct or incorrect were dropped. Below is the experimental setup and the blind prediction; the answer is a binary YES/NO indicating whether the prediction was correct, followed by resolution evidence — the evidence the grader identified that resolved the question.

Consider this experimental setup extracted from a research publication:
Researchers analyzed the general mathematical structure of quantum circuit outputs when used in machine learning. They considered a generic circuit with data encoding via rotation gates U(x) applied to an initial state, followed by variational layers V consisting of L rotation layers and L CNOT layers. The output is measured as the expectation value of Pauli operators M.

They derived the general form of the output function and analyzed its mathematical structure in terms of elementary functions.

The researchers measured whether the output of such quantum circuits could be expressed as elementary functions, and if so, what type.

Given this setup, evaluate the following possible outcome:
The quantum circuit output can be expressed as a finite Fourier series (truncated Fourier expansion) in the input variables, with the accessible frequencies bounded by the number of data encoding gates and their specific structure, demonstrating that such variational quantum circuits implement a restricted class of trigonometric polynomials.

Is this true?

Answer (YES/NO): NO